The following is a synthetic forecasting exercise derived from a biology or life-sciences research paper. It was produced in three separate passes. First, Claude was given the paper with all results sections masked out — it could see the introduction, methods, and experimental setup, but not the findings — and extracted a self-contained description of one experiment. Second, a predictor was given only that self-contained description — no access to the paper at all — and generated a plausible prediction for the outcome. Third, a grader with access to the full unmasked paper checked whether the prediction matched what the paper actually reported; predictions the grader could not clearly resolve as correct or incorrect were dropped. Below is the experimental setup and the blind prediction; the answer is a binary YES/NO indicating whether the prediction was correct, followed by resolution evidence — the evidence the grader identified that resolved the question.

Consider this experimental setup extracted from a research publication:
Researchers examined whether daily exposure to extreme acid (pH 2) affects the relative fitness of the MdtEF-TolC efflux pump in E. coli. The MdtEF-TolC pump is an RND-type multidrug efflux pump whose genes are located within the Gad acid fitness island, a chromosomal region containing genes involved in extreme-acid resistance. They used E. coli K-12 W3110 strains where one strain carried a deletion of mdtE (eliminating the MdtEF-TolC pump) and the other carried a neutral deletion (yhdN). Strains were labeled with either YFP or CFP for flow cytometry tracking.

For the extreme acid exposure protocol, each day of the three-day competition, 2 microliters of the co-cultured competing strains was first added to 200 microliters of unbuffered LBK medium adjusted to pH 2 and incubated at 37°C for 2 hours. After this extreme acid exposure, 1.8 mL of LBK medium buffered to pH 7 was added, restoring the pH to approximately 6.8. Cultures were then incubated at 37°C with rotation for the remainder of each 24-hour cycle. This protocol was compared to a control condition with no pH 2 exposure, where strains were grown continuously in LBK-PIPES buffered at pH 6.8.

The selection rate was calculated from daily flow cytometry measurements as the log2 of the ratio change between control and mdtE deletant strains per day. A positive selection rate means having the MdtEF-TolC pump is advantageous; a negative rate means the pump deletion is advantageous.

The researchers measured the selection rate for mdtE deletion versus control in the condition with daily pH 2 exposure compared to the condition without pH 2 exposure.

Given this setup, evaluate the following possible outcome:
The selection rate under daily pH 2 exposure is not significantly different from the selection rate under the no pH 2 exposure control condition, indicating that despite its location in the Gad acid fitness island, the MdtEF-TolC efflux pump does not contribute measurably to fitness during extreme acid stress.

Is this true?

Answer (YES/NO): NO